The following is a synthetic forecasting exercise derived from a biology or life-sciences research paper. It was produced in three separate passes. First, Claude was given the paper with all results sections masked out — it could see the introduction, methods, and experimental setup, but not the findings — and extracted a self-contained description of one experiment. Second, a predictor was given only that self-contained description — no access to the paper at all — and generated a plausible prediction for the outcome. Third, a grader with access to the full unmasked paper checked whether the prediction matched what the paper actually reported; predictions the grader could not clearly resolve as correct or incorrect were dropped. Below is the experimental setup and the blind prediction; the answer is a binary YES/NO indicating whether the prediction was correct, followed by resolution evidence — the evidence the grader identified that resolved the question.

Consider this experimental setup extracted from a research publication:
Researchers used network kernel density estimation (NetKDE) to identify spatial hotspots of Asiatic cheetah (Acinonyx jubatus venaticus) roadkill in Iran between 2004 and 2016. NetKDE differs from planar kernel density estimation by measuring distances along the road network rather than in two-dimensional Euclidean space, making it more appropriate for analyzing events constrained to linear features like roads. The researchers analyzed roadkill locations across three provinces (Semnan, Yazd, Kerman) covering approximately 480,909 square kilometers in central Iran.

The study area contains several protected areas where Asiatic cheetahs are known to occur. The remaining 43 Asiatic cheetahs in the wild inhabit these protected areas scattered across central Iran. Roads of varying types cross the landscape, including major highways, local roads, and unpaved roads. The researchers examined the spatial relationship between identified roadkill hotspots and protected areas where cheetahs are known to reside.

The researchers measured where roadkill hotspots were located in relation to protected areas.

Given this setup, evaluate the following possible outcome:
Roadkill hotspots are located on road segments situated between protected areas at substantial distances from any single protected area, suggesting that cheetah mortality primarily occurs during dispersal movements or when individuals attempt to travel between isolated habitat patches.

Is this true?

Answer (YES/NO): NO